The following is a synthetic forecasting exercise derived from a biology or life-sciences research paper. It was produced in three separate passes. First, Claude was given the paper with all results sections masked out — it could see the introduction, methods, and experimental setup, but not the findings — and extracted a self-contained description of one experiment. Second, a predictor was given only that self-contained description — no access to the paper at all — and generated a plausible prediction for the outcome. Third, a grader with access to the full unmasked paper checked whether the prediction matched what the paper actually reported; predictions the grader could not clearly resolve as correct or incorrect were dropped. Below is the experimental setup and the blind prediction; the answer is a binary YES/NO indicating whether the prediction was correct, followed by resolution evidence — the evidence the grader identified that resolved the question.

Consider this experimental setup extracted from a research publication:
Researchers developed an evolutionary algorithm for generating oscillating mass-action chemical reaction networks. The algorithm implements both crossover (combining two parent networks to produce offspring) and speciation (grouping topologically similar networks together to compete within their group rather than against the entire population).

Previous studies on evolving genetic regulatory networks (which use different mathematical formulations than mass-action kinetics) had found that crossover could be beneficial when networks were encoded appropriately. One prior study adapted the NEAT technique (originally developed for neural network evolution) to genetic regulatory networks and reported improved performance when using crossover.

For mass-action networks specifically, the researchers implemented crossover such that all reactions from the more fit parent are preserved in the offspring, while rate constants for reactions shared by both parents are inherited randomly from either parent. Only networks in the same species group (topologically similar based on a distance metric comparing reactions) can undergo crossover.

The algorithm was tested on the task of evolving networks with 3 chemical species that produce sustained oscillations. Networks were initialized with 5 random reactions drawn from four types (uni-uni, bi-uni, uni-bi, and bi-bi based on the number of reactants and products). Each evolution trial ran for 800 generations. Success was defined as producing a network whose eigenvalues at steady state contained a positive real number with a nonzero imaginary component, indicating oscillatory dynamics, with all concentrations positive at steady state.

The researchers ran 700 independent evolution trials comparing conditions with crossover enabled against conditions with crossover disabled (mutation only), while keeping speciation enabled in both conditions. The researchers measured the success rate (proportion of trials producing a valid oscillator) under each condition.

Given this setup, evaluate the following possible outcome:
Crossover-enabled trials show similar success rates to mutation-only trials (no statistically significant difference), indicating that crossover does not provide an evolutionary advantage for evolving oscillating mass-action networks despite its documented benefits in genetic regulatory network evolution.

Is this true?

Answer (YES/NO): NO